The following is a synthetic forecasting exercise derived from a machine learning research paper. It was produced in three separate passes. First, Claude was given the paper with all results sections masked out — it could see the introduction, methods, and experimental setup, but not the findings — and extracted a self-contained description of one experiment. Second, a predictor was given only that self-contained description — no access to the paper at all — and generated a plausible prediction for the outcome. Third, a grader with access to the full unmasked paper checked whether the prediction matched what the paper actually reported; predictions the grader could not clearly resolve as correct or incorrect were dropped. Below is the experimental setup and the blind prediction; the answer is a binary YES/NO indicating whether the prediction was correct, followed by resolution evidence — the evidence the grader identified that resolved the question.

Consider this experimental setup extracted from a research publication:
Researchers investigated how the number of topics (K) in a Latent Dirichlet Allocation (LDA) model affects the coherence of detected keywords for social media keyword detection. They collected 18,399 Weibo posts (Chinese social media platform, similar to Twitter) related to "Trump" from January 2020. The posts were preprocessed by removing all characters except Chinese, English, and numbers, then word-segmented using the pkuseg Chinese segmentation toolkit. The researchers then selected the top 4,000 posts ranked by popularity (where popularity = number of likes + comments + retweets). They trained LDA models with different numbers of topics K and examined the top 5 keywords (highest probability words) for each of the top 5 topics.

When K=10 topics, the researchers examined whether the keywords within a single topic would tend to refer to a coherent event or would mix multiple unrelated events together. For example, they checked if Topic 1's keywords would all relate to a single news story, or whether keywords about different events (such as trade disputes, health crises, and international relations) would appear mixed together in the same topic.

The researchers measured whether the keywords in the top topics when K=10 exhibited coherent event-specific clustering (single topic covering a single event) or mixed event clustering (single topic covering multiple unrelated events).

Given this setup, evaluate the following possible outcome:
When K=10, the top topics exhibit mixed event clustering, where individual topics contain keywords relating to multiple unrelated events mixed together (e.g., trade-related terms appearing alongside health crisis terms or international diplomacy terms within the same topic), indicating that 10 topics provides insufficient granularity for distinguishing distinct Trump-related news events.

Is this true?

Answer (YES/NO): YES